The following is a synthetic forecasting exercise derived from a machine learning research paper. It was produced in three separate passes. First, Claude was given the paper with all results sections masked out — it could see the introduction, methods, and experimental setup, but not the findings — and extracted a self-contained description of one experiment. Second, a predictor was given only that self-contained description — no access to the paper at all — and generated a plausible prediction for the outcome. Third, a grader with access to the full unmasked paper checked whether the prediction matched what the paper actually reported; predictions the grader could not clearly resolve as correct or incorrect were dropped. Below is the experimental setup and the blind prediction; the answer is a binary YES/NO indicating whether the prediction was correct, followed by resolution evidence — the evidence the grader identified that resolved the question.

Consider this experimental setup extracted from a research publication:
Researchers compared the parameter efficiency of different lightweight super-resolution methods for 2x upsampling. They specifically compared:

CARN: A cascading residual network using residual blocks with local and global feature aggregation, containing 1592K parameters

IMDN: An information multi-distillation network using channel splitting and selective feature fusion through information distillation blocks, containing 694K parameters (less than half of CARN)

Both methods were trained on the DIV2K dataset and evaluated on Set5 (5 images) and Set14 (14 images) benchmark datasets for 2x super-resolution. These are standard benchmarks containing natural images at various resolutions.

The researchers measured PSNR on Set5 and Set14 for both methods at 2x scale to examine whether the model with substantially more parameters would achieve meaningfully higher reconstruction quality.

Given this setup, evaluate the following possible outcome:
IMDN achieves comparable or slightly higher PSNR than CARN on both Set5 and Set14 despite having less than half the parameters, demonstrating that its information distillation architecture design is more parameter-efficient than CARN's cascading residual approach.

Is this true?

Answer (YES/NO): YES